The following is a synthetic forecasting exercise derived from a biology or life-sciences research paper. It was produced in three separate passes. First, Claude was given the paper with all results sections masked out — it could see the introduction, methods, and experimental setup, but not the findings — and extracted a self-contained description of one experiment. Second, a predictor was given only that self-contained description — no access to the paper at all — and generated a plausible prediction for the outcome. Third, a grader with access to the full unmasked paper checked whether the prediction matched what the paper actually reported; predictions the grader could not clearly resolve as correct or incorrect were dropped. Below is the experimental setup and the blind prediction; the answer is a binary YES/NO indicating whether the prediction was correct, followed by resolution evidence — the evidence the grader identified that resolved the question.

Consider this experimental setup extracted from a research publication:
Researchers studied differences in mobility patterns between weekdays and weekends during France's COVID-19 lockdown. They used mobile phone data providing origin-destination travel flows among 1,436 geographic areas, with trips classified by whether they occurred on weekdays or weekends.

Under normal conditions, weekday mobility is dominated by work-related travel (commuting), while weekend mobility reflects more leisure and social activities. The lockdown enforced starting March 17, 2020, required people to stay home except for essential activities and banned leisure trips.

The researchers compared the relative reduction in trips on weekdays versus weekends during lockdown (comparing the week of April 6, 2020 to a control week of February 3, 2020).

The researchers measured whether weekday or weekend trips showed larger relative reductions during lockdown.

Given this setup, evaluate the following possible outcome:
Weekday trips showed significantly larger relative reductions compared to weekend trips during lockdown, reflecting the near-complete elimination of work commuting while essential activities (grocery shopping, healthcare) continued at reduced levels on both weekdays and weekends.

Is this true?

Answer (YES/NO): NO